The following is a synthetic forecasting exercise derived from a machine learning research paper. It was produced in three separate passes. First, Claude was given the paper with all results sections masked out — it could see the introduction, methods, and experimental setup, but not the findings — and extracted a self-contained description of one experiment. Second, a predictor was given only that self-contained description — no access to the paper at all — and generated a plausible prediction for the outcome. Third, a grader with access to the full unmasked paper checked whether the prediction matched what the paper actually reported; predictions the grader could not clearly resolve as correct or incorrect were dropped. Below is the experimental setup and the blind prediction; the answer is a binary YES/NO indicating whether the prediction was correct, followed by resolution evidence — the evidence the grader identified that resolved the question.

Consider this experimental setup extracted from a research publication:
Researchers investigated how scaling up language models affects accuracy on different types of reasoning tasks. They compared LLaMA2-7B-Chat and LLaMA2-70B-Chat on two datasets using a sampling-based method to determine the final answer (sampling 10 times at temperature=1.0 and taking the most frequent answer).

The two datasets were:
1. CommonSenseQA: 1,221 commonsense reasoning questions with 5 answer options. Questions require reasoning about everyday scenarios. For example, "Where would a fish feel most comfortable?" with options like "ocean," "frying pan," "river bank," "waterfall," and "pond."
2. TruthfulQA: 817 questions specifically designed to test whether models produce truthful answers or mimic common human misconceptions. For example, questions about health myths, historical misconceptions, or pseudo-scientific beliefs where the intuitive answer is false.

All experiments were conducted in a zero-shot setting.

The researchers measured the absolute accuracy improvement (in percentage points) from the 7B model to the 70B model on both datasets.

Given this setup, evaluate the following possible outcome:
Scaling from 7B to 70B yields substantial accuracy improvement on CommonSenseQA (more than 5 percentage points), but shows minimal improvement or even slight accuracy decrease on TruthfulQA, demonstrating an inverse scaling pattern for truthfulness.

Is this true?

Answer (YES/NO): NO